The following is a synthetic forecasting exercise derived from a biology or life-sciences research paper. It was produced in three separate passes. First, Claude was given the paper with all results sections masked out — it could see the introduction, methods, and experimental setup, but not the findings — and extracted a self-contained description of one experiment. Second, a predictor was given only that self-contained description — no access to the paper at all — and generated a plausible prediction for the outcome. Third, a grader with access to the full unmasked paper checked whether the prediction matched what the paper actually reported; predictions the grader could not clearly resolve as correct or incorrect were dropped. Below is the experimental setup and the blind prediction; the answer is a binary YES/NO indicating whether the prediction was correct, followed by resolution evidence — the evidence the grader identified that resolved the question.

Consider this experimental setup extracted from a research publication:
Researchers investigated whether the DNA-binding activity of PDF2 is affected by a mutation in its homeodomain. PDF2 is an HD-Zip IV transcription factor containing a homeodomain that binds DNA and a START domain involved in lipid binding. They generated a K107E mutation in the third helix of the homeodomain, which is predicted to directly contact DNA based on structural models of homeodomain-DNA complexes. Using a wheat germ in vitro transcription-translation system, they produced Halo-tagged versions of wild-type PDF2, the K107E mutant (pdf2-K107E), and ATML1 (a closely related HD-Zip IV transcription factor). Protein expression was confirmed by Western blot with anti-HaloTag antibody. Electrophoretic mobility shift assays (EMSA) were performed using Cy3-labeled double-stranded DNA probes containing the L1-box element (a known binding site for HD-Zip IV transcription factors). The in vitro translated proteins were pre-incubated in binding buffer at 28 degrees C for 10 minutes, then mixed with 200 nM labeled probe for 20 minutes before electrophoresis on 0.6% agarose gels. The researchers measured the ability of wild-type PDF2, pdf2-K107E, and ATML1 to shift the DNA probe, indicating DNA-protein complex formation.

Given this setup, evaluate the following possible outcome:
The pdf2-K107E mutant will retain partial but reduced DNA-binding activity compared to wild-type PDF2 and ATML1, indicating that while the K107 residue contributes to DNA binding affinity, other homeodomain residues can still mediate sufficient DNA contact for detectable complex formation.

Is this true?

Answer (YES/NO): NO